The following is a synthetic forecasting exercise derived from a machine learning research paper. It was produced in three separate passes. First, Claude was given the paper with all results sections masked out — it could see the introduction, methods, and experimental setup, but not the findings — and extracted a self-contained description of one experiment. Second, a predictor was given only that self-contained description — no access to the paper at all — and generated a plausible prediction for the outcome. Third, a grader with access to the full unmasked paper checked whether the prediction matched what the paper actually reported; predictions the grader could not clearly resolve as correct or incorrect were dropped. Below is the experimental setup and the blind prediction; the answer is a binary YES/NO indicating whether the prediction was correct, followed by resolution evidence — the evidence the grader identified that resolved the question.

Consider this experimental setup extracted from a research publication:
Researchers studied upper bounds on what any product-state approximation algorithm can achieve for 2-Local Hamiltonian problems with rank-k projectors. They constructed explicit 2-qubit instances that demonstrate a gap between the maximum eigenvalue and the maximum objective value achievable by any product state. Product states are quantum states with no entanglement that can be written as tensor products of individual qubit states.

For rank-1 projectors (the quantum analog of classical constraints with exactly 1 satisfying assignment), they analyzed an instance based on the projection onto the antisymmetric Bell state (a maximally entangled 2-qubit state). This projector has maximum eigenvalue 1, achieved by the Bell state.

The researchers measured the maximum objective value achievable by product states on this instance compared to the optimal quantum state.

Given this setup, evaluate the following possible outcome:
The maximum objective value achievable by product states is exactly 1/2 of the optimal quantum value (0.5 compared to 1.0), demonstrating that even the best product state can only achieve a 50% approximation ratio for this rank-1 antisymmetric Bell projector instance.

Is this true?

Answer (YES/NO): YES